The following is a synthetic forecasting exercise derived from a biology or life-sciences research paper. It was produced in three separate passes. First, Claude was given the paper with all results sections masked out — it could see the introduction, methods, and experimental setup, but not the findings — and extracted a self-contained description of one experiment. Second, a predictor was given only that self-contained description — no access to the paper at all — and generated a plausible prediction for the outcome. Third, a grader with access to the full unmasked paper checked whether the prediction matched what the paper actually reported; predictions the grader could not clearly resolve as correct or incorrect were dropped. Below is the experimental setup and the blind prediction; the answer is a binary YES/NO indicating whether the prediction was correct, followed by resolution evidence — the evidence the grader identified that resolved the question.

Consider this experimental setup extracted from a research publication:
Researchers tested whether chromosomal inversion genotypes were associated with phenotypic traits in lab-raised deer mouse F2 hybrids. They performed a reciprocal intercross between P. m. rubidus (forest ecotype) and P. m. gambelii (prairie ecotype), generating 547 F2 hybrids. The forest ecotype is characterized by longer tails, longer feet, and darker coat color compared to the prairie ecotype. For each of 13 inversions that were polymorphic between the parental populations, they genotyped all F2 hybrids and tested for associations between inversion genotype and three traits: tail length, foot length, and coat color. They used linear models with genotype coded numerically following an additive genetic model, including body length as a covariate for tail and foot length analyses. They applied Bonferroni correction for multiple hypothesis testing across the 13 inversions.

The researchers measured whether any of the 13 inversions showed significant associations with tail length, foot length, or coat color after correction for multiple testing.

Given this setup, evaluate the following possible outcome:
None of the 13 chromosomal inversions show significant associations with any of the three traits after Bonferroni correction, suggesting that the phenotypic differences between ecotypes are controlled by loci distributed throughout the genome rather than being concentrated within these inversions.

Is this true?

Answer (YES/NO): NO